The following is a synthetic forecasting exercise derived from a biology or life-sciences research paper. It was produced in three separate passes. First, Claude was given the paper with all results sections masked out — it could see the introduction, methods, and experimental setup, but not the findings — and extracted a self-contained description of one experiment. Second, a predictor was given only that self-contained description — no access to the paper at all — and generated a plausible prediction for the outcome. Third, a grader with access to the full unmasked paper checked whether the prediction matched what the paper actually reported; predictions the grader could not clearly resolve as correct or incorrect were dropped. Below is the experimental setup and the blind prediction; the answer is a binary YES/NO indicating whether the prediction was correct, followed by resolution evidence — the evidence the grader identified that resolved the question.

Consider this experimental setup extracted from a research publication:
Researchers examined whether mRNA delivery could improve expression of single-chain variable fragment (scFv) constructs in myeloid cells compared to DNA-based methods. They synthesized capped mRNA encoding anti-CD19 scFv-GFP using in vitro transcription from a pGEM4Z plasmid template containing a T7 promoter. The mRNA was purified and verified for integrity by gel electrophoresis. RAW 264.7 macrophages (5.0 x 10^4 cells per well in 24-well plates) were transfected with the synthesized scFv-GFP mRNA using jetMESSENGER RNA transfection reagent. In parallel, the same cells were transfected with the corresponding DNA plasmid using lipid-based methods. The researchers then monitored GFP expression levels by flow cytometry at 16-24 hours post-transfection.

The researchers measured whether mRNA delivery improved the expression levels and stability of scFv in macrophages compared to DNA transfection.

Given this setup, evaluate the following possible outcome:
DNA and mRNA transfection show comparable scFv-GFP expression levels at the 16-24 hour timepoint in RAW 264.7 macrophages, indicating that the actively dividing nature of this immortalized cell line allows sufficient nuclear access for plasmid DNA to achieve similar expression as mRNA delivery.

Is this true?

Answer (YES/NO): NO